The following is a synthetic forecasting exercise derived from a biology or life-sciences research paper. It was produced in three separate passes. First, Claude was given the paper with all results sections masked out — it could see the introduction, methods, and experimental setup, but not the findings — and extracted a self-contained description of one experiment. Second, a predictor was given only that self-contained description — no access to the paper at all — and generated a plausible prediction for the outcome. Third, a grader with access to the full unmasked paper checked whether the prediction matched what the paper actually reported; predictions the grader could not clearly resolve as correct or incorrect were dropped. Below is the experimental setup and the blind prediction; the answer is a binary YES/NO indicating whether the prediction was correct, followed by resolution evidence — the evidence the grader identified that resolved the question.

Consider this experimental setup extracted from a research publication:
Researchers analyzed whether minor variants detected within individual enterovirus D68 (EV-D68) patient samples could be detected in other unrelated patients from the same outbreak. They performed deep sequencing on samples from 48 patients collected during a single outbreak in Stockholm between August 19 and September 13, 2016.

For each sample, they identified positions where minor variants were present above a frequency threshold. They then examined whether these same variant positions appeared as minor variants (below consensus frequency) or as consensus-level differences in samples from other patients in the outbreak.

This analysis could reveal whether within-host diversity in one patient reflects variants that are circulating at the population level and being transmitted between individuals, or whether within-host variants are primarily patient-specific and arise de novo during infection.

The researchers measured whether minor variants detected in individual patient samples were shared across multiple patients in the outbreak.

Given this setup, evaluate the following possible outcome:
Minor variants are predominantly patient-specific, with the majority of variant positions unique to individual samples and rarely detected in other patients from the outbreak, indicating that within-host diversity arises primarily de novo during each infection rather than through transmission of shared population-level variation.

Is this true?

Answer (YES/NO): YES